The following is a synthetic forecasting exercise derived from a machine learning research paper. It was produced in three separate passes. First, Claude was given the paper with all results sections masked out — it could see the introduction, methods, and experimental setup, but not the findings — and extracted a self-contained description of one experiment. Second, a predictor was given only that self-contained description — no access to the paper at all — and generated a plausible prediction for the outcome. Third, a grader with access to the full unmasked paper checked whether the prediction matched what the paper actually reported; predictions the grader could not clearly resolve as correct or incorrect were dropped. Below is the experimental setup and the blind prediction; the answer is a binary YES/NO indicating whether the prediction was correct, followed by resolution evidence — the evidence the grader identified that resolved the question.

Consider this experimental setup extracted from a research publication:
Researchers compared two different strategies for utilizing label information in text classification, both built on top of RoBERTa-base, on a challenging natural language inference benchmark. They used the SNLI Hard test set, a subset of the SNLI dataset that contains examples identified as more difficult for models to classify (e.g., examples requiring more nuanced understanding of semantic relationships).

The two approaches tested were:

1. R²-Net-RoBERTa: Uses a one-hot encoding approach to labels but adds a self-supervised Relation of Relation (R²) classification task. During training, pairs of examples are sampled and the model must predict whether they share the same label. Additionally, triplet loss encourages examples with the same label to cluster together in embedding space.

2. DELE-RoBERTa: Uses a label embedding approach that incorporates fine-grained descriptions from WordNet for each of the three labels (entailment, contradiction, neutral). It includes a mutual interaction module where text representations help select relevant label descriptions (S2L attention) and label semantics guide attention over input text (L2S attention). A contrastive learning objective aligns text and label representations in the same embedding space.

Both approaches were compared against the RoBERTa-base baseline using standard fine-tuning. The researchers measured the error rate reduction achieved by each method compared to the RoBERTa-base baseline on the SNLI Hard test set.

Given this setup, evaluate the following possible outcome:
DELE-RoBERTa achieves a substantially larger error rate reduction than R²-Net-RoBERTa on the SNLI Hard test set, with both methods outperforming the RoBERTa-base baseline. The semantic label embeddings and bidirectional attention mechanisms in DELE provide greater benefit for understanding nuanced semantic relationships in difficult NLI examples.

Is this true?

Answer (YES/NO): NO